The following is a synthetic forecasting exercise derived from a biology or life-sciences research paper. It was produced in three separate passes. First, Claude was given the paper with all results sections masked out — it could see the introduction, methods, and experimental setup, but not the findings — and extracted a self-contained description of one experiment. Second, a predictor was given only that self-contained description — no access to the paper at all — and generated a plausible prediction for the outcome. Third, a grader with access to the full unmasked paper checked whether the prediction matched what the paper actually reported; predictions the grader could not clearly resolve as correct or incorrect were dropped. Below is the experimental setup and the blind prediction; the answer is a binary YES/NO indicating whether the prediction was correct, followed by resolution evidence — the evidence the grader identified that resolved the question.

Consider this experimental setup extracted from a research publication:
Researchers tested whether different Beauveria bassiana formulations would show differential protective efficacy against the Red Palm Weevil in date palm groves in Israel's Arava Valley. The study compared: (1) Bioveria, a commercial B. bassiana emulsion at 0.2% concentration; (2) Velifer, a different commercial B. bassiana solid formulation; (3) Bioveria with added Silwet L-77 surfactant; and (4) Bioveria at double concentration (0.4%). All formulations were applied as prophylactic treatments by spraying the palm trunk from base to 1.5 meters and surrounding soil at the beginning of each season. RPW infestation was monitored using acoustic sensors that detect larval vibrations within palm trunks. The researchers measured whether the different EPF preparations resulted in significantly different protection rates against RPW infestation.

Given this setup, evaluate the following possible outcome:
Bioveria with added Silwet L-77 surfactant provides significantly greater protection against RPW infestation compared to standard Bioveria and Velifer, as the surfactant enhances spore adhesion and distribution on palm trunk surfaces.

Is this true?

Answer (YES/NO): NO